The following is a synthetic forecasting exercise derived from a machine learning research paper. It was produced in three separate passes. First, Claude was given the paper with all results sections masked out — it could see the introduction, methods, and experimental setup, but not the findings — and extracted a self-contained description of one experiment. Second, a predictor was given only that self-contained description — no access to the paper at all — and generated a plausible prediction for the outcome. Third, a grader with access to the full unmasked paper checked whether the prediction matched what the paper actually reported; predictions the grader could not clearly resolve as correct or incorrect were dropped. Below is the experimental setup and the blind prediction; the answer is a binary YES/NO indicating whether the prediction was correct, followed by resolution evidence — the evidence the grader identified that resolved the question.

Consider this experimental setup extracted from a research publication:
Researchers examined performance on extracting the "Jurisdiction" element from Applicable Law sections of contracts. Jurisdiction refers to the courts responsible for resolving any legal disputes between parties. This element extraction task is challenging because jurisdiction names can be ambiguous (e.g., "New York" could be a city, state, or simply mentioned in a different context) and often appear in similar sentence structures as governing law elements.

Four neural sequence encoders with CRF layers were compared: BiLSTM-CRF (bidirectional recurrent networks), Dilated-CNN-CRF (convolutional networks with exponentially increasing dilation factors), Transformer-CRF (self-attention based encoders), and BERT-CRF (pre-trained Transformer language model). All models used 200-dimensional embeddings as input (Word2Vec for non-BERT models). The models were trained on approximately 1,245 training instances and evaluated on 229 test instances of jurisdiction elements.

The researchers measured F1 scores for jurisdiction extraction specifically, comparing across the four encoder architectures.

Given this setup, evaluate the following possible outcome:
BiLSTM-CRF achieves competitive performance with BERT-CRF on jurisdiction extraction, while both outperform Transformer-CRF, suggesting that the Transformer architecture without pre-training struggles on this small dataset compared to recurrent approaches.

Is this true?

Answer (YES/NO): NO